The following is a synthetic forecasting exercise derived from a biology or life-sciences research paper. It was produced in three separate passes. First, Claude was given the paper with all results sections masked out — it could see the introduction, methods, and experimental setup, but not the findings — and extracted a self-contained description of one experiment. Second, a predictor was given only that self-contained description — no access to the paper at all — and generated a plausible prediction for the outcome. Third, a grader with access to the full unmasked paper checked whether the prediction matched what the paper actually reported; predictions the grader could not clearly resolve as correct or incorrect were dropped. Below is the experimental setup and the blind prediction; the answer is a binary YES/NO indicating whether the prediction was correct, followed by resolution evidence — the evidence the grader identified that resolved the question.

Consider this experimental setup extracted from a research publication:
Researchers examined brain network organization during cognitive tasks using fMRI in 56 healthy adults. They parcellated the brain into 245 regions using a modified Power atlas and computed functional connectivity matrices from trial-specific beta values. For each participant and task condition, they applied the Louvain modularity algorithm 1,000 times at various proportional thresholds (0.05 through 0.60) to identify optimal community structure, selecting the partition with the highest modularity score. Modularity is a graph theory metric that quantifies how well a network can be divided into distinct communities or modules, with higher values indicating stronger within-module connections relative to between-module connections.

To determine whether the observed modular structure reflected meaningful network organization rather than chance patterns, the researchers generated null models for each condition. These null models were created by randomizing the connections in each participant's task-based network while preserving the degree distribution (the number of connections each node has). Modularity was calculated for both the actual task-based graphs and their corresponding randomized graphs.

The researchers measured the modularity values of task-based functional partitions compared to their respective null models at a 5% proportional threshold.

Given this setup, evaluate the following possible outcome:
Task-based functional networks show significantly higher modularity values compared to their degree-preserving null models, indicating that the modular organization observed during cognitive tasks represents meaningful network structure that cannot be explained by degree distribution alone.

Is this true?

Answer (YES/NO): YES